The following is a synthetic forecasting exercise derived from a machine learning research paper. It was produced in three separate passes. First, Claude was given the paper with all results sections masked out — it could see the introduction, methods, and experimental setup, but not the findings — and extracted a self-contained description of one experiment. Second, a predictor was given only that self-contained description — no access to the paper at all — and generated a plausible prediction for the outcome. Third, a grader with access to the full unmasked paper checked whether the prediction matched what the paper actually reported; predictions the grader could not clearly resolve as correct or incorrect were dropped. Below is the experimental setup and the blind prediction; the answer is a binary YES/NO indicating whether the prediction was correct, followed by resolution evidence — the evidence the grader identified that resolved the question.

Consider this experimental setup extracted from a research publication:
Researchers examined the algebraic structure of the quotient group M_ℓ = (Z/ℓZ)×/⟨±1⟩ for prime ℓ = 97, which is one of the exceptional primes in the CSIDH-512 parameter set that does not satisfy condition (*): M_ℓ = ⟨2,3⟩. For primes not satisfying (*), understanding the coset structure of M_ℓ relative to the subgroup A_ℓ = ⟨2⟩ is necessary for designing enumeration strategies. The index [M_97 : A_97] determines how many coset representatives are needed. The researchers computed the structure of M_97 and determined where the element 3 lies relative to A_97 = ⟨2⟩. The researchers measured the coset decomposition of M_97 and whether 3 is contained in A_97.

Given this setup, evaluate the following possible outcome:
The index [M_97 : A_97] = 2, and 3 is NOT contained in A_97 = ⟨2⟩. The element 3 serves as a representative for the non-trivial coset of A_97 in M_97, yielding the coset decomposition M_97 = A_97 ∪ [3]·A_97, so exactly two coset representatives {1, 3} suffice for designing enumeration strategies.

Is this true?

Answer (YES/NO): NO